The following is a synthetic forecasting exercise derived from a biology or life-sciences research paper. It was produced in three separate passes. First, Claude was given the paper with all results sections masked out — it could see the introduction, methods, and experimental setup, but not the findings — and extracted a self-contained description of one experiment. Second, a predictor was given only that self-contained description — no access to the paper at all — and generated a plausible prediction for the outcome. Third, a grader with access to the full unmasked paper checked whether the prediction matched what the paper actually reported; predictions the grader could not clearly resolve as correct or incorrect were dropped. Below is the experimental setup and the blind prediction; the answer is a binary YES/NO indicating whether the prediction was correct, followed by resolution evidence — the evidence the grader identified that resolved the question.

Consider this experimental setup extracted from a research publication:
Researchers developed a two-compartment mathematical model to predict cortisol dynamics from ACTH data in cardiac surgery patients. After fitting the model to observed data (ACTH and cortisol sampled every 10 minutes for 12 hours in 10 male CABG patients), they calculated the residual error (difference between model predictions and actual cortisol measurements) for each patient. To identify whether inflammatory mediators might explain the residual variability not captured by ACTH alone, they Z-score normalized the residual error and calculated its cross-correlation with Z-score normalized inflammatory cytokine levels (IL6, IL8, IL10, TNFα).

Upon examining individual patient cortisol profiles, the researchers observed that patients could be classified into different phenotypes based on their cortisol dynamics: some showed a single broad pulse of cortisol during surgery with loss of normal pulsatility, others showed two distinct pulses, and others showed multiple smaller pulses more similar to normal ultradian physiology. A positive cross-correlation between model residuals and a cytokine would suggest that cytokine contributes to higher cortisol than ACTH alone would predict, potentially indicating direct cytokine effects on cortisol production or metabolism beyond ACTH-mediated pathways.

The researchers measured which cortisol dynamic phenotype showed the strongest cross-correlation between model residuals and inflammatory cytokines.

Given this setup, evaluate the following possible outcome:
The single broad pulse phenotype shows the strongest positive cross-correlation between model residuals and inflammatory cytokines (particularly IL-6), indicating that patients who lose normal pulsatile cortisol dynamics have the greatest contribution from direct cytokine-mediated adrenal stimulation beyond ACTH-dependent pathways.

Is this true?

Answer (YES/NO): YES